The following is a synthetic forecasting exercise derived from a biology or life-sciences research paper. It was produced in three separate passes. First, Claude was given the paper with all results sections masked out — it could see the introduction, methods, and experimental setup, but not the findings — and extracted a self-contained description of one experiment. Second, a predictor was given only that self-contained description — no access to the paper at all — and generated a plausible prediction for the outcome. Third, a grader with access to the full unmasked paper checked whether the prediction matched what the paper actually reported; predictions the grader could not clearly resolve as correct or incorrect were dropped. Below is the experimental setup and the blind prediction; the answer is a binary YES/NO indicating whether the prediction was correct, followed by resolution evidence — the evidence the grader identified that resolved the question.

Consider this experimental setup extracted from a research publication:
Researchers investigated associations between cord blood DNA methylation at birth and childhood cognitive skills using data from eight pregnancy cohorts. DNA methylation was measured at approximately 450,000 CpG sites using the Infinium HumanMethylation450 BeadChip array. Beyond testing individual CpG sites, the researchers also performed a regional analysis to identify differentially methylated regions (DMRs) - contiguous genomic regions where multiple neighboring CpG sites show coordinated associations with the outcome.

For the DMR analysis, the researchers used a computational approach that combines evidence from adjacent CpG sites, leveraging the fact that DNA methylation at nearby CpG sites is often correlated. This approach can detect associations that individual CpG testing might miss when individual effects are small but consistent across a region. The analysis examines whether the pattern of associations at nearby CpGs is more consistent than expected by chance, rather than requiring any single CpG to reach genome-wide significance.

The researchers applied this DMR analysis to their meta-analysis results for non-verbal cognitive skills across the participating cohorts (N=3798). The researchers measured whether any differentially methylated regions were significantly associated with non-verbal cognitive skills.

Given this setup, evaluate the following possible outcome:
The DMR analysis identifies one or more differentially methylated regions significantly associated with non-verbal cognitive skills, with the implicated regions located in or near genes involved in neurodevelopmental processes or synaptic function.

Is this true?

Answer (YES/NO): NO